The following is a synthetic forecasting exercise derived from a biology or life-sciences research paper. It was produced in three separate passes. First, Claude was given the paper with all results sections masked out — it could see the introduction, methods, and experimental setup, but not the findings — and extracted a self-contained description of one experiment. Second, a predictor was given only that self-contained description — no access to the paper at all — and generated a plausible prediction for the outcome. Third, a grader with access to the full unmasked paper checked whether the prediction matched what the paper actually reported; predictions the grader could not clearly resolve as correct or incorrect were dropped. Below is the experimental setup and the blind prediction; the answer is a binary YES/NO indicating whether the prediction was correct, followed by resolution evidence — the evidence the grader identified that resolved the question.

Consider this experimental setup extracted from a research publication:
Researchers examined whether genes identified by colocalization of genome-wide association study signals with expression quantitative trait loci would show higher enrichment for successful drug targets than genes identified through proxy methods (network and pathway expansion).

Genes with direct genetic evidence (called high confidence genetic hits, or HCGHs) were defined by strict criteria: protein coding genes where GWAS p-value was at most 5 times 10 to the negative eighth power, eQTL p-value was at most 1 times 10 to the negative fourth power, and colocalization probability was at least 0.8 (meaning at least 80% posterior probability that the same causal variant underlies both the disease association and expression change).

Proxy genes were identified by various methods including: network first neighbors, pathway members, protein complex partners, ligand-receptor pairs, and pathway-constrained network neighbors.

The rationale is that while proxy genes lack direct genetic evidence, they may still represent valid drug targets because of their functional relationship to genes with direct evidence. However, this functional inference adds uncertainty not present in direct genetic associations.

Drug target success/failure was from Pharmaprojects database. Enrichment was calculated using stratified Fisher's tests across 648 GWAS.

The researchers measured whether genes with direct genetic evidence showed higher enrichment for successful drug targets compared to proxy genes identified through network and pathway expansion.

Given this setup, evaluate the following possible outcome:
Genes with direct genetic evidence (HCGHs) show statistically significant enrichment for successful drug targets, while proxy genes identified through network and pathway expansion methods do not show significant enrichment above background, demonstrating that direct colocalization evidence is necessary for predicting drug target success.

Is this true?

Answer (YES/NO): NO